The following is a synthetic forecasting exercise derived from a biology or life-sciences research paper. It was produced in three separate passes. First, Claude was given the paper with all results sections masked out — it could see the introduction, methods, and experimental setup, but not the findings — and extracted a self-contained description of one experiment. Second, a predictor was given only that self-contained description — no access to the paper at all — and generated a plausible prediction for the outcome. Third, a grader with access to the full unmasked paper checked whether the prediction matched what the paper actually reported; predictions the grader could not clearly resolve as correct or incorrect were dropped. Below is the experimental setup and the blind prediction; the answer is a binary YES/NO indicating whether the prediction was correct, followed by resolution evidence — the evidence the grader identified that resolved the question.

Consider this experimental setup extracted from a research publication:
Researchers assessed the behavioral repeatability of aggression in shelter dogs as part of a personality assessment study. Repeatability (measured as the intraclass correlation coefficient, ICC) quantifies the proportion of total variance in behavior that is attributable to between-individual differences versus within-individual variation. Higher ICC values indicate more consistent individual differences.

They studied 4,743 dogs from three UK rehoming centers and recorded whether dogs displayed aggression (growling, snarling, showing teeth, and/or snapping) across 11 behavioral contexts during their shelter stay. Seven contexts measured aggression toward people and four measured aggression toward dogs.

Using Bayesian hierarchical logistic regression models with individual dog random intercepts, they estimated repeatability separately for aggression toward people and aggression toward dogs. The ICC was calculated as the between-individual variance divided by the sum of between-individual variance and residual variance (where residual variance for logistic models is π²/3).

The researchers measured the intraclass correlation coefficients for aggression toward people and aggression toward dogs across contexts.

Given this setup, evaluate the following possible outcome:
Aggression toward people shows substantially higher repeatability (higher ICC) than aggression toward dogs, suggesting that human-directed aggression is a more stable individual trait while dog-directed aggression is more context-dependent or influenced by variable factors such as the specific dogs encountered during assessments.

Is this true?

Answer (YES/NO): YES